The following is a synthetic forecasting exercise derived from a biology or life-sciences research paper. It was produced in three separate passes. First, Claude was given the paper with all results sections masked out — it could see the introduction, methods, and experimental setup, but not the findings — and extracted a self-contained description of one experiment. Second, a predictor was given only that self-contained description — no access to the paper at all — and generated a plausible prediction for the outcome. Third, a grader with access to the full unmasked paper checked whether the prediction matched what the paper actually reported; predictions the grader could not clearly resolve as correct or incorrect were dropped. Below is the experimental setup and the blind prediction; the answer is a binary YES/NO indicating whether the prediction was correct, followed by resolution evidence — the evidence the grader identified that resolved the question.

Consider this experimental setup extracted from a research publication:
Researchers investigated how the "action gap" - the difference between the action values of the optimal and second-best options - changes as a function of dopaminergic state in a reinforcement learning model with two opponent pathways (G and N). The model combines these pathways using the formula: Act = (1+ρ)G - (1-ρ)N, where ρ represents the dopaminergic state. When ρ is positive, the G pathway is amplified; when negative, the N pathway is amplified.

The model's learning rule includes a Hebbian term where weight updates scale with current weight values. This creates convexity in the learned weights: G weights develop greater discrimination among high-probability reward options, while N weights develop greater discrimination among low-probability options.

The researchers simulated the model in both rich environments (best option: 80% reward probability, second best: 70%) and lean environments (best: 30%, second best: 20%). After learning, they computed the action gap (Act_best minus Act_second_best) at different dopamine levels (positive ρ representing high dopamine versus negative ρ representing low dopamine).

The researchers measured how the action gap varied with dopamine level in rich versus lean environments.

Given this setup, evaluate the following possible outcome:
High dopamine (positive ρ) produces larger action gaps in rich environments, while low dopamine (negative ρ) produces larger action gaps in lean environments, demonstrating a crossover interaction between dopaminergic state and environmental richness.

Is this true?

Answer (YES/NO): YES